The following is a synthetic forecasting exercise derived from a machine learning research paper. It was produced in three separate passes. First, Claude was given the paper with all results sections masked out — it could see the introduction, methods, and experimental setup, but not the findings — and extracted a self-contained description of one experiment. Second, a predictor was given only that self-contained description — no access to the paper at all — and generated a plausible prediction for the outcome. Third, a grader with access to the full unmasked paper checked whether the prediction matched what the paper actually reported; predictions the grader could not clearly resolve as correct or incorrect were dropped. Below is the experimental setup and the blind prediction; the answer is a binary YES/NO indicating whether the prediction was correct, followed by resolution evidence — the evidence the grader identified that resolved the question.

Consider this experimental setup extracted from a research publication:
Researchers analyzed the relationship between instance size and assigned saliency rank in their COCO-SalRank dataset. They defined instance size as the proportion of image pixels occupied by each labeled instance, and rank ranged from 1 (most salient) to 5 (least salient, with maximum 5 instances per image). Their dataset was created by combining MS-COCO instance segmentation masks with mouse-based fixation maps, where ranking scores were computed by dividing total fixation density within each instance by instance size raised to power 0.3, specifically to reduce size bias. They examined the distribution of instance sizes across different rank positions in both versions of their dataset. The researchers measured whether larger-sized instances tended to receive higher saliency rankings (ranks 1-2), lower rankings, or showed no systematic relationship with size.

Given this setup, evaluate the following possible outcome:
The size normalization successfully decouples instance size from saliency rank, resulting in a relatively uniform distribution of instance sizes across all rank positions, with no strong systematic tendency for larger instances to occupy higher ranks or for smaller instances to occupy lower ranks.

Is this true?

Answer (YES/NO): NO